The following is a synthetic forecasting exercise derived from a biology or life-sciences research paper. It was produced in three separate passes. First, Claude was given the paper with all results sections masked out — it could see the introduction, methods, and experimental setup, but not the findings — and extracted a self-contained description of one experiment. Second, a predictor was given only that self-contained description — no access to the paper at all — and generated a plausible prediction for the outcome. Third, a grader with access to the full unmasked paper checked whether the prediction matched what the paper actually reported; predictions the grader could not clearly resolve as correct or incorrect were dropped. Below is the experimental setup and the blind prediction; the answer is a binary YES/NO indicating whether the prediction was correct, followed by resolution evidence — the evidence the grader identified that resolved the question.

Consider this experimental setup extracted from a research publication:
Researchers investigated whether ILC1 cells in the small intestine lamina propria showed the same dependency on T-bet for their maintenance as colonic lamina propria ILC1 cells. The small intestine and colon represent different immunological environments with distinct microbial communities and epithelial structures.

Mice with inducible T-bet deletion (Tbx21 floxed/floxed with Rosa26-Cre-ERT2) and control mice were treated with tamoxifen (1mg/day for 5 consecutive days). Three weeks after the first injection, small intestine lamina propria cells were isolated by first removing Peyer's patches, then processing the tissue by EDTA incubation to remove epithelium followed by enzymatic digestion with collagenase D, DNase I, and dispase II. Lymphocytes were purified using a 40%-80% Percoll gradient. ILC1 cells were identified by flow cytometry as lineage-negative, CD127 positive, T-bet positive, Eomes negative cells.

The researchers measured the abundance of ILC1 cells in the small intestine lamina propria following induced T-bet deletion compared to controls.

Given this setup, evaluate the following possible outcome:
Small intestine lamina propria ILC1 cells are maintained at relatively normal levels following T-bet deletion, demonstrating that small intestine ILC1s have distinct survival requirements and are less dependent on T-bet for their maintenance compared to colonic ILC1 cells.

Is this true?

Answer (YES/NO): NO